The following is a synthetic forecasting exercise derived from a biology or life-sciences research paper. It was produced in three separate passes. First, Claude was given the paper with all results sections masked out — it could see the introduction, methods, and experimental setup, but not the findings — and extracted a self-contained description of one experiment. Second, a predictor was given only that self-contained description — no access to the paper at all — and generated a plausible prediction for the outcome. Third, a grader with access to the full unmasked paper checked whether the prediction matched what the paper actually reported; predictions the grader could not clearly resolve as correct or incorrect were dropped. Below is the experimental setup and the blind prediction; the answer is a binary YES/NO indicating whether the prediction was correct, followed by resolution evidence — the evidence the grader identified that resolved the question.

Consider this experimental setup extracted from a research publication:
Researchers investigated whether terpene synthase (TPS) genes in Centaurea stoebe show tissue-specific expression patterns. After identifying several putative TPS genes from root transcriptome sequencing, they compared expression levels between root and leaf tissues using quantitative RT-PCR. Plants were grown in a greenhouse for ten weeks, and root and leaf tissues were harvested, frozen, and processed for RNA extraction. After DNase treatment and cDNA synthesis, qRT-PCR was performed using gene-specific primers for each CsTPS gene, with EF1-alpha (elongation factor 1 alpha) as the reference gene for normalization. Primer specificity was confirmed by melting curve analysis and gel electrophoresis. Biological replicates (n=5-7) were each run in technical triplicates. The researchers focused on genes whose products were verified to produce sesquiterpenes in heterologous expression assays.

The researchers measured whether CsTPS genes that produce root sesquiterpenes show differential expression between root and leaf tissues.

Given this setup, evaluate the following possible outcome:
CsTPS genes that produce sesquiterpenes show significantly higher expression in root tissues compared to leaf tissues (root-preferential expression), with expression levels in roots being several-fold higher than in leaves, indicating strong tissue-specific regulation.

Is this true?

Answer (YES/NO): YES